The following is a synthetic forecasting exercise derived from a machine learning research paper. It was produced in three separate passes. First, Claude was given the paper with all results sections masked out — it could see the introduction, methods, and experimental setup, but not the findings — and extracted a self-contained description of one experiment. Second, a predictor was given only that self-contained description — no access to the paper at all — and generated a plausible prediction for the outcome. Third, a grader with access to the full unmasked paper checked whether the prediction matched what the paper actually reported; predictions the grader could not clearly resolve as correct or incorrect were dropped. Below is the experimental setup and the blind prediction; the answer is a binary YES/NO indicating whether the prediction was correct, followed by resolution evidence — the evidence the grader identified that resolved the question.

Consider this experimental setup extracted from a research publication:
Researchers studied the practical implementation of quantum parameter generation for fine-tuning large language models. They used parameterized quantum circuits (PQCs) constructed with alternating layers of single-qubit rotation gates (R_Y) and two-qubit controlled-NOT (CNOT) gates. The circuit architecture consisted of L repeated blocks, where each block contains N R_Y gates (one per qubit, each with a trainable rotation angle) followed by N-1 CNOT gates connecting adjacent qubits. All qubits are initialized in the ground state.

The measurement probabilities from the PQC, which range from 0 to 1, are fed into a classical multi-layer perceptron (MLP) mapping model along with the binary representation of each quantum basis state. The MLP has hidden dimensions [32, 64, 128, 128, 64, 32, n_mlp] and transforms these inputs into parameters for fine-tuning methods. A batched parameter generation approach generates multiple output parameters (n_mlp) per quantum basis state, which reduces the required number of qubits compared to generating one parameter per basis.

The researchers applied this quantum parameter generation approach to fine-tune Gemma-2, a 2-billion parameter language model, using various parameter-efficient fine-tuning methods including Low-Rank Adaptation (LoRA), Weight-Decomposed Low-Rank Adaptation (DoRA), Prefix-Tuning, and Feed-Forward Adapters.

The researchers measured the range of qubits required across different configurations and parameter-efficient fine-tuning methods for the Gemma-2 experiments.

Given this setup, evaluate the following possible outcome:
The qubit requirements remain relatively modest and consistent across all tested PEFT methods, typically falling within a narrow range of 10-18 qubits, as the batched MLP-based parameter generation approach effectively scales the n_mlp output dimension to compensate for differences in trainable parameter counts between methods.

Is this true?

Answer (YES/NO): NO